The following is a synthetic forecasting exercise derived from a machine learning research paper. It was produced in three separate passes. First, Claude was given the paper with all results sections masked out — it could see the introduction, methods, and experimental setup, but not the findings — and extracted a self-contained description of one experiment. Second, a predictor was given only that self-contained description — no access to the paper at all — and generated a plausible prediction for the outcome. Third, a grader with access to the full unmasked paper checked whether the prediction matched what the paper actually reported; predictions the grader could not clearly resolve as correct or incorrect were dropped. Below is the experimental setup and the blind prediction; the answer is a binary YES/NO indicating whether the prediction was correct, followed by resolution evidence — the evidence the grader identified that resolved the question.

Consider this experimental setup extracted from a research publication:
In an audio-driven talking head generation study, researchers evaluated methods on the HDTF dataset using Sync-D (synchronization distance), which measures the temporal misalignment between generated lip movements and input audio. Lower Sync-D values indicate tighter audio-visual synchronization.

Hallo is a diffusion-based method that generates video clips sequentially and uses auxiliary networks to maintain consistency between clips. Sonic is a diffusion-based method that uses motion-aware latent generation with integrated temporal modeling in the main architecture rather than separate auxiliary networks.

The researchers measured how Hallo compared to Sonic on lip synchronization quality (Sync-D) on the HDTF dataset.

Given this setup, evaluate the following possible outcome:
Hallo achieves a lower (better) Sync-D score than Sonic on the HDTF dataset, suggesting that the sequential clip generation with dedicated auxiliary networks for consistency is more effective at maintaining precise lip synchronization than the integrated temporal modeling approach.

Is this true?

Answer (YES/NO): NO